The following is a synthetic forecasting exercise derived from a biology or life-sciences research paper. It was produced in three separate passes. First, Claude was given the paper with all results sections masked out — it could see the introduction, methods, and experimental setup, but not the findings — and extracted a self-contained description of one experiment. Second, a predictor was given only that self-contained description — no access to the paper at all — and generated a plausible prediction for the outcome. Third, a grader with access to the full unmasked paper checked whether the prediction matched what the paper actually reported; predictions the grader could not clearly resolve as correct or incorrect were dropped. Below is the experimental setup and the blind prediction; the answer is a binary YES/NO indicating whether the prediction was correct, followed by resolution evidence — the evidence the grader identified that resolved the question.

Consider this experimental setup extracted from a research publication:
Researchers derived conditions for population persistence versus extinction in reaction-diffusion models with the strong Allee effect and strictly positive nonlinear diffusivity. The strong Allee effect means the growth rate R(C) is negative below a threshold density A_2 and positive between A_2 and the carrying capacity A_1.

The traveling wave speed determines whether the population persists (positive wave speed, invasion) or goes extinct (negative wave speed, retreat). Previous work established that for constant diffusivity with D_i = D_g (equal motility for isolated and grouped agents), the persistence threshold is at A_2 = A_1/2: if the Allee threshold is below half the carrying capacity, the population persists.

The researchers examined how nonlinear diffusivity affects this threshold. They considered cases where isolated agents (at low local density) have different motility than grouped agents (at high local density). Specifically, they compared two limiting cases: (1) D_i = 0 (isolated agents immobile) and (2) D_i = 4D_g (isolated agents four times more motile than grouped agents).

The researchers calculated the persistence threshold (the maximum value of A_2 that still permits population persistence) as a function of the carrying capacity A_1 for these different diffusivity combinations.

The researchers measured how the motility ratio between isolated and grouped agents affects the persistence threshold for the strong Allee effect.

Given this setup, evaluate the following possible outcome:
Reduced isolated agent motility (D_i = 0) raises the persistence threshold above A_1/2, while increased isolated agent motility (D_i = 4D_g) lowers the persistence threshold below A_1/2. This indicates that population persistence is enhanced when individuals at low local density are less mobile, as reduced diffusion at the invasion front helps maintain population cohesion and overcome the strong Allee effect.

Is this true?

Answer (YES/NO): NO